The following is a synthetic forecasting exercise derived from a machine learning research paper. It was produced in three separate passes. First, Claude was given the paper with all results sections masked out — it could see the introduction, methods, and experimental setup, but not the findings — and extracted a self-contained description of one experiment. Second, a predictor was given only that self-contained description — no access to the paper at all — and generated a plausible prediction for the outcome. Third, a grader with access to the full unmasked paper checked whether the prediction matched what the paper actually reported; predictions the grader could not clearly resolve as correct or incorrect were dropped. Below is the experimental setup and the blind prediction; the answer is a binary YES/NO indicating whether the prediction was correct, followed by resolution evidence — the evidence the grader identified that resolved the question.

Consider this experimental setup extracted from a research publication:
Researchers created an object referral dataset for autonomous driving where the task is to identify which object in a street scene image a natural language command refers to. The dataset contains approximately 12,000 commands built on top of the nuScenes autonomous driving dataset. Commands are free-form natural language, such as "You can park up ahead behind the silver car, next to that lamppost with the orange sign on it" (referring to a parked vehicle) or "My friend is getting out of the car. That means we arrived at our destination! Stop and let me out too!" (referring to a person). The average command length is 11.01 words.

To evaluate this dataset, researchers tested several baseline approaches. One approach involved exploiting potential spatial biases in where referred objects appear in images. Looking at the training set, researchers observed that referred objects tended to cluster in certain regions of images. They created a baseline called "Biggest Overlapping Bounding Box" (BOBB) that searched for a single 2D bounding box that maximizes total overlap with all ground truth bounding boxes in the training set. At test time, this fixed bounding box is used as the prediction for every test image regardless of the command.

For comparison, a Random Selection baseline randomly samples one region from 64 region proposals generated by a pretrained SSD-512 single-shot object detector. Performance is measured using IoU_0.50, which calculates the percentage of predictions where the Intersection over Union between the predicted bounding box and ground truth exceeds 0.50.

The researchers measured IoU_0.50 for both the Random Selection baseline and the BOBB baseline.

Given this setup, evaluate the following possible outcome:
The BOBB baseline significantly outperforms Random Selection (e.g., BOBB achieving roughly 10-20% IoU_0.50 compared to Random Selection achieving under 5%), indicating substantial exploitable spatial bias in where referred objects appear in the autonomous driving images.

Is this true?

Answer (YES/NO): NO